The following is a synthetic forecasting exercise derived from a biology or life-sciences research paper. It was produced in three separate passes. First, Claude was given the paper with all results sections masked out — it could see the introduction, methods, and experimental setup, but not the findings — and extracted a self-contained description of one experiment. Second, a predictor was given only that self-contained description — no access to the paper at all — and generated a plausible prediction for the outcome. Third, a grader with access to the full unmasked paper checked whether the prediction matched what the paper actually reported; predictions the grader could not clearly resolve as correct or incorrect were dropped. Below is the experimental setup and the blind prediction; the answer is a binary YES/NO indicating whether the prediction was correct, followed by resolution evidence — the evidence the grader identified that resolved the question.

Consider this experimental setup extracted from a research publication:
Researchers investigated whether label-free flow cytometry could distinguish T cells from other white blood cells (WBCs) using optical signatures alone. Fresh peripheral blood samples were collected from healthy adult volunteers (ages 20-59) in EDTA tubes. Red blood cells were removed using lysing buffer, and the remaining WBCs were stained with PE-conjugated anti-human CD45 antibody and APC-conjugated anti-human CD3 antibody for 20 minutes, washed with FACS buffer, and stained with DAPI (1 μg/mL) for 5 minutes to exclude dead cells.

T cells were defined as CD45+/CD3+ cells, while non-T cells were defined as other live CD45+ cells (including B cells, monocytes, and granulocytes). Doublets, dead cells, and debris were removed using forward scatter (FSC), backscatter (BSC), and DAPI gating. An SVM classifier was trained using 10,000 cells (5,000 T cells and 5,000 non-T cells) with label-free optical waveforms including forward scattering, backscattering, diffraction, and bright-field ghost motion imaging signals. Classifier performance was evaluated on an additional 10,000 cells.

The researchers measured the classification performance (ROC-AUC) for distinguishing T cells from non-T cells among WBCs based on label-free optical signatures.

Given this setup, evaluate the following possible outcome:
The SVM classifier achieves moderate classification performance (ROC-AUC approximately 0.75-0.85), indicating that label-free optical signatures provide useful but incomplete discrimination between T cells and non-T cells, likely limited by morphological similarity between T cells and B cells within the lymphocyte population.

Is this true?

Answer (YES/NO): NO